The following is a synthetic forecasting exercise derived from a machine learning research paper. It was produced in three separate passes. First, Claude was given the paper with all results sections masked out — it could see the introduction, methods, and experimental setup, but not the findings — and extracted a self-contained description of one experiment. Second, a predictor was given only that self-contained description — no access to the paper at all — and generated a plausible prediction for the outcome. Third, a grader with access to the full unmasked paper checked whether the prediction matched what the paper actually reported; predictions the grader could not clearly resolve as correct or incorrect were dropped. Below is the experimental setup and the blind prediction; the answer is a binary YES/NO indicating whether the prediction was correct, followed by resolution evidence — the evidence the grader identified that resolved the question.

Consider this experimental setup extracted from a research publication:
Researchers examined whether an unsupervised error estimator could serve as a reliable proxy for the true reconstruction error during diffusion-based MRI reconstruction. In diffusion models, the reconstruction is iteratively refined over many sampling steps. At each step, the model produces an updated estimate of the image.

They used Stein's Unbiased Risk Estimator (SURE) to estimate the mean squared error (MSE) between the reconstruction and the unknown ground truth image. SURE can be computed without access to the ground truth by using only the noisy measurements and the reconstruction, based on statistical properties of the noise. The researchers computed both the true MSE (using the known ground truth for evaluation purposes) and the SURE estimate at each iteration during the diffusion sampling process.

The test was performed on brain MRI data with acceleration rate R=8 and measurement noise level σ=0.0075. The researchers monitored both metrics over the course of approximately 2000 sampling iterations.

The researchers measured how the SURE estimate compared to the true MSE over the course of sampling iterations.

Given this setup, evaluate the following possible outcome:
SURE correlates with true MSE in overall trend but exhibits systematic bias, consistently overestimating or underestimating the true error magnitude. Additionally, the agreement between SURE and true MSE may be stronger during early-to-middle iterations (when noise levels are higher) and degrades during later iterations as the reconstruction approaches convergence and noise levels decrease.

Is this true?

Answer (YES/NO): NO